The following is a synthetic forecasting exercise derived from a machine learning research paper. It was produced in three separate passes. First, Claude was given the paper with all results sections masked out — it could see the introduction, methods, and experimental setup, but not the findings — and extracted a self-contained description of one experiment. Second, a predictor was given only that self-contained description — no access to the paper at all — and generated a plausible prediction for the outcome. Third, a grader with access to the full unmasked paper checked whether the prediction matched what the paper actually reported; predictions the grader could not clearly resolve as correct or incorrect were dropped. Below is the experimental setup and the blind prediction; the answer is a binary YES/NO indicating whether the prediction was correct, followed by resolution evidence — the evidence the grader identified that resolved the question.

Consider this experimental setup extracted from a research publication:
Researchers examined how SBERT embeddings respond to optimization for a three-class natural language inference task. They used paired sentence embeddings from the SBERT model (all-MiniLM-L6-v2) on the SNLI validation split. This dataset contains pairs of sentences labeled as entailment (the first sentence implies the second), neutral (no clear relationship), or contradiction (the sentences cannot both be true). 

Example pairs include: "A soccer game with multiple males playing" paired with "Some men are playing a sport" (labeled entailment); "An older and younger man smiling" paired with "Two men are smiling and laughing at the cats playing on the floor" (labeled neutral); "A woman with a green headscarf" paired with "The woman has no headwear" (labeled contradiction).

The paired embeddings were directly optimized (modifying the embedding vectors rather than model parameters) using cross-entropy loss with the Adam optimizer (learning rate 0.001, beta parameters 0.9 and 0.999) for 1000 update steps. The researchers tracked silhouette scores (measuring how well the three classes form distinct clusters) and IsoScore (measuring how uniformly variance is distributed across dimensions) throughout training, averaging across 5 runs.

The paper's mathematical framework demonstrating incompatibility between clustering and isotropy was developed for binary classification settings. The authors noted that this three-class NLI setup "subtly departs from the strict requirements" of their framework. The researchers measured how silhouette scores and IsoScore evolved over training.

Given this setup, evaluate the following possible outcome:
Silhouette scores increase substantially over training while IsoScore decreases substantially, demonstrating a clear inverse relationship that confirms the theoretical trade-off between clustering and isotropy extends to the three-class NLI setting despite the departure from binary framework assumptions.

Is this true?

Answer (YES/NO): YES